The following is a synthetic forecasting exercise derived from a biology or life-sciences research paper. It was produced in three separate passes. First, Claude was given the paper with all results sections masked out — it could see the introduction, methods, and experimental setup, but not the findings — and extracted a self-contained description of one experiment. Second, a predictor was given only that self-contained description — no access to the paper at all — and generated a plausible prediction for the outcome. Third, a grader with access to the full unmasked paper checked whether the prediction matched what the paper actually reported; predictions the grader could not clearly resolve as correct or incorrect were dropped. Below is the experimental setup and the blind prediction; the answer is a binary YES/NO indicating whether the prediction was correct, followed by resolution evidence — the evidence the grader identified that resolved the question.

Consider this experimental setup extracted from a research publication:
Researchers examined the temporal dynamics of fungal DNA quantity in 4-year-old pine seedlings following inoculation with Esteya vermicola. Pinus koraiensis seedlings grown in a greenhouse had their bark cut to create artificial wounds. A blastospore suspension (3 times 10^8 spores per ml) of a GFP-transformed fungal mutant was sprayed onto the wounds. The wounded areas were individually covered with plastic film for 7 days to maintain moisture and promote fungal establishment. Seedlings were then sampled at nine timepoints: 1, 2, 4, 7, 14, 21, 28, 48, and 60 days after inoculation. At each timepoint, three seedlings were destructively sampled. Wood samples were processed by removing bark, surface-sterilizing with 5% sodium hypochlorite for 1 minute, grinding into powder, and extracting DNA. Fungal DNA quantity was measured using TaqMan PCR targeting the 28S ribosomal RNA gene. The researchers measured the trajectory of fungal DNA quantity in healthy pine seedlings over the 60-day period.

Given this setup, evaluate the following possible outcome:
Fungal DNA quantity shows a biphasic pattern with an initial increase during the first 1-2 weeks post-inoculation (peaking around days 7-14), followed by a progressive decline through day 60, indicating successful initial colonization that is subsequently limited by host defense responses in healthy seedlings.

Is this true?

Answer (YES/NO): NO